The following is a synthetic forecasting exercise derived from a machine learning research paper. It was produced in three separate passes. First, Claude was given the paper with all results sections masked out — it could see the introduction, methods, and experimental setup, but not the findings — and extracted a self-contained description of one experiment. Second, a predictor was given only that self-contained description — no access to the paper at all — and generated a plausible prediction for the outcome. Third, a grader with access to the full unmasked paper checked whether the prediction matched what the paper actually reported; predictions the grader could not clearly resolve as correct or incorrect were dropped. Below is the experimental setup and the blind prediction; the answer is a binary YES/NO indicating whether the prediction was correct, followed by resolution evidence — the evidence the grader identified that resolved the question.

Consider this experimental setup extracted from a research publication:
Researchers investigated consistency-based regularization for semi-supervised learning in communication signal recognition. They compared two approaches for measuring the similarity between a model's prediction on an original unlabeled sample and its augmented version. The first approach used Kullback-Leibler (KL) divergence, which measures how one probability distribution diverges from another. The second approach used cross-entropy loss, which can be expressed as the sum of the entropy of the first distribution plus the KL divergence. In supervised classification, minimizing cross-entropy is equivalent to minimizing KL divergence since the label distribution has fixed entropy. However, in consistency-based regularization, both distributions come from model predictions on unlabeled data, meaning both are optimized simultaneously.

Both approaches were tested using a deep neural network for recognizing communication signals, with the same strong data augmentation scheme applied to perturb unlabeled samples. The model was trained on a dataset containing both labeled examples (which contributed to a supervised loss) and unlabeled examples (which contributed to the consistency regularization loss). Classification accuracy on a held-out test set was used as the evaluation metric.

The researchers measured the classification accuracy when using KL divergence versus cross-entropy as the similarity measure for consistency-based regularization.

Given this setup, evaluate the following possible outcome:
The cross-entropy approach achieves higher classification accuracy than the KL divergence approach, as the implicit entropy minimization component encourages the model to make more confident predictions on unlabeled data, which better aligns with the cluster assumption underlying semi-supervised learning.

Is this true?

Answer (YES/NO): YES